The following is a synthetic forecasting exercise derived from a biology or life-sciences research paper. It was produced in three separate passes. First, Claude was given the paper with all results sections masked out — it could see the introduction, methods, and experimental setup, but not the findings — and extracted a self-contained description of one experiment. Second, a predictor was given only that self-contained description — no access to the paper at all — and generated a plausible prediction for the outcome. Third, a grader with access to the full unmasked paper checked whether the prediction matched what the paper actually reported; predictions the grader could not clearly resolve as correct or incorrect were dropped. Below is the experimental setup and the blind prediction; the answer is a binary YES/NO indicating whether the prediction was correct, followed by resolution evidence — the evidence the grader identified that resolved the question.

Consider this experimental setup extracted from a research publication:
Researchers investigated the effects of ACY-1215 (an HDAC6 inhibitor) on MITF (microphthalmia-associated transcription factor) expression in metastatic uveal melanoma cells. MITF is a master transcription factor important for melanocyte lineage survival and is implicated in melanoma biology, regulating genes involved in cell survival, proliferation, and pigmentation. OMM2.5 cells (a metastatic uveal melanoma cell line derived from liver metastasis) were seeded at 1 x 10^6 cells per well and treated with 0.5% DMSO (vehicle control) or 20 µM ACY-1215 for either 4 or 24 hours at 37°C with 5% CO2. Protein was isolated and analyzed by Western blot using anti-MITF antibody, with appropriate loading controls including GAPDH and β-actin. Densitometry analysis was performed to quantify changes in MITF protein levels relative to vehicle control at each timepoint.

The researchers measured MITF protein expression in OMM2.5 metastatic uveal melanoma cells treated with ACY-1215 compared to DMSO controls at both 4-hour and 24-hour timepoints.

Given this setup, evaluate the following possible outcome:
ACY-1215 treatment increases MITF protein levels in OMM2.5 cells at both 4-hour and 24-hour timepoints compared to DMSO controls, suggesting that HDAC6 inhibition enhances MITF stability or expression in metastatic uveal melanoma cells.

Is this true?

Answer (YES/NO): NO